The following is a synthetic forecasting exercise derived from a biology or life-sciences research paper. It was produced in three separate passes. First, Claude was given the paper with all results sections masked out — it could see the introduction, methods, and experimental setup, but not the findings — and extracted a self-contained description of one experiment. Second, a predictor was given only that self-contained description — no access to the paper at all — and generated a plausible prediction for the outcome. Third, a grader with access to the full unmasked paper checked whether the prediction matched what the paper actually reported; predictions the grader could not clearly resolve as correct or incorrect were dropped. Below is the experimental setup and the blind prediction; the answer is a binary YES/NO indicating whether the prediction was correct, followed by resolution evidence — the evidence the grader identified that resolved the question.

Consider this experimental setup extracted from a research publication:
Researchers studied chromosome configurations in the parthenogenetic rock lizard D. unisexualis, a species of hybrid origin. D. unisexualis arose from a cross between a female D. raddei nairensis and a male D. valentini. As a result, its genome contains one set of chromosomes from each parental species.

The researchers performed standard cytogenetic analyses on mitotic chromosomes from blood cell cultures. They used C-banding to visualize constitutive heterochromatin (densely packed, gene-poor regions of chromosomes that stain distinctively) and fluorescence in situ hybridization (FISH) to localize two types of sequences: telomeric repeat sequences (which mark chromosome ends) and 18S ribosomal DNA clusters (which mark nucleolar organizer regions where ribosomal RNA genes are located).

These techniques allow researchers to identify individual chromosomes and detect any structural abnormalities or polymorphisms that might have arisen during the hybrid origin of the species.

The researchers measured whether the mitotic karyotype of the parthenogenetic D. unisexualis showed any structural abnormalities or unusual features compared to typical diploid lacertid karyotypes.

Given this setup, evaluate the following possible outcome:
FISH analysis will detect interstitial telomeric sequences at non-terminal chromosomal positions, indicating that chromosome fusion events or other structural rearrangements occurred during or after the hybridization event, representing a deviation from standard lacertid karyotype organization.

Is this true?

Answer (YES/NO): NO